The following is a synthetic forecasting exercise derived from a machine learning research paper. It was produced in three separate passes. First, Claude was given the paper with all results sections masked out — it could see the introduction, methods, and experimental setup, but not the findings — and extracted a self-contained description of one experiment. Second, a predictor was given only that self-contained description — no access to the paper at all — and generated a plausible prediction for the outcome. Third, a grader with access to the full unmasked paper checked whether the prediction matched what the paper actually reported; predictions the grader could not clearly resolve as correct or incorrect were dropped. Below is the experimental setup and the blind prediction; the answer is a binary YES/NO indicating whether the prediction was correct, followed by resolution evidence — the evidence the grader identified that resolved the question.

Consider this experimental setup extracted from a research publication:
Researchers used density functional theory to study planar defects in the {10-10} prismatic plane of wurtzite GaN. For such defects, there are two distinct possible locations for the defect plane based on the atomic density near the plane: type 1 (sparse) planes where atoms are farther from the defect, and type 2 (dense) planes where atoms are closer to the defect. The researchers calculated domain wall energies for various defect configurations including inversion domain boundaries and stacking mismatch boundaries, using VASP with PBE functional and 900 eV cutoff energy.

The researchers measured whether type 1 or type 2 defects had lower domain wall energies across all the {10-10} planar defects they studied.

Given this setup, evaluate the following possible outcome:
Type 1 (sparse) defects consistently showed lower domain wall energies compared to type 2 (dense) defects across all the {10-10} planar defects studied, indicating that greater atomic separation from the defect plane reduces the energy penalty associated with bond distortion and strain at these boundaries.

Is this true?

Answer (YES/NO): YES